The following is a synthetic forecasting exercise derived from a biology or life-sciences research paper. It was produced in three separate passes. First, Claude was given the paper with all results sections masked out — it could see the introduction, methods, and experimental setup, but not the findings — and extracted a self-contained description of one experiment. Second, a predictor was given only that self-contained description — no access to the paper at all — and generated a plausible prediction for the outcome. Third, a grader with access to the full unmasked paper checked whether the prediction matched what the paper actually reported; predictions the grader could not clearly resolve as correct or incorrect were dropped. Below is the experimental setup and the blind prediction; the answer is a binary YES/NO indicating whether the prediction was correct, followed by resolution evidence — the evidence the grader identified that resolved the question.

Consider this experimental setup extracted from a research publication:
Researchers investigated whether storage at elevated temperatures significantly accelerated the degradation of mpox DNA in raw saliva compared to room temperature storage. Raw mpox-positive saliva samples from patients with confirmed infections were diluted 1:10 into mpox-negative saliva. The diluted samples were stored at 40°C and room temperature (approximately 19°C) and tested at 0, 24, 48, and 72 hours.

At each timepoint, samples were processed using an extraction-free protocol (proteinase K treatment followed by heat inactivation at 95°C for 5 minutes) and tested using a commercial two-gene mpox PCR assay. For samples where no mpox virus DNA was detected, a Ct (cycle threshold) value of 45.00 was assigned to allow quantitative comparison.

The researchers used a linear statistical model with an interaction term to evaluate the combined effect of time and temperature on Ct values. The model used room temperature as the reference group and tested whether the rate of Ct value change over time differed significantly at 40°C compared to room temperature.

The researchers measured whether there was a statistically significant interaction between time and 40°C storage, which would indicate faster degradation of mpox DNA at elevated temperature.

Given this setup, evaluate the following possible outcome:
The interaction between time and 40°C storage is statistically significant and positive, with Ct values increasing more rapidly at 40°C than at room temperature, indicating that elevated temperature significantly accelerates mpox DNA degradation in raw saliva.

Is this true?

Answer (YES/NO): YES